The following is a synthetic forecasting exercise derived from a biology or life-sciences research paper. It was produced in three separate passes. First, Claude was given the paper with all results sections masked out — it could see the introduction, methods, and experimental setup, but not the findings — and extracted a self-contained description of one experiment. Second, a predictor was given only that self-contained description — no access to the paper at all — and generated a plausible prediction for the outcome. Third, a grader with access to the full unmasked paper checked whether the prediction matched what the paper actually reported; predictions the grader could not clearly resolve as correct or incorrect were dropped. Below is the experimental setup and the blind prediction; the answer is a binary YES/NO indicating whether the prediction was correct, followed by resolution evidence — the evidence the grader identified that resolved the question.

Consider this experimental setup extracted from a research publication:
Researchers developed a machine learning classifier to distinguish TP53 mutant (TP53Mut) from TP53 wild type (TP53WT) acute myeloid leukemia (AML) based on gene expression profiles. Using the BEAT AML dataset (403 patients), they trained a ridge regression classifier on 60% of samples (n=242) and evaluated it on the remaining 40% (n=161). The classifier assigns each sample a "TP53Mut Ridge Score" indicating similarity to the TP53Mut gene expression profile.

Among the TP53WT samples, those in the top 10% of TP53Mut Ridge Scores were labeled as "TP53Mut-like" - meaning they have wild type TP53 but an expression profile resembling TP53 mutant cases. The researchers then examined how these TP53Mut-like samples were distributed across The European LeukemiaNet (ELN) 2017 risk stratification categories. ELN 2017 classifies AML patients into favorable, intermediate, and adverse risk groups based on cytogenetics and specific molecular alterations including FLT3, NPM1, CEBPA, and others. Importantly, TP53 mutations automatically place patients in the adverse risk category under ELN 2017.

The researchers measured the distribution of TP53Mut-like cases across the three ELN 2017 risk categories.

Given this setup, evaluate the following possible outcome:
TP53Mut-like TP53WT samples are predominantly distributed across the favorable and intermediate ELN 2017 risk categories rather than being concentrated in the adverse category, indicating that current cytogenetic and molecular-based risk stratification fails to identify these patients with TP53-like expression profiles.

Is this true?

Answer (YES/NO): NO